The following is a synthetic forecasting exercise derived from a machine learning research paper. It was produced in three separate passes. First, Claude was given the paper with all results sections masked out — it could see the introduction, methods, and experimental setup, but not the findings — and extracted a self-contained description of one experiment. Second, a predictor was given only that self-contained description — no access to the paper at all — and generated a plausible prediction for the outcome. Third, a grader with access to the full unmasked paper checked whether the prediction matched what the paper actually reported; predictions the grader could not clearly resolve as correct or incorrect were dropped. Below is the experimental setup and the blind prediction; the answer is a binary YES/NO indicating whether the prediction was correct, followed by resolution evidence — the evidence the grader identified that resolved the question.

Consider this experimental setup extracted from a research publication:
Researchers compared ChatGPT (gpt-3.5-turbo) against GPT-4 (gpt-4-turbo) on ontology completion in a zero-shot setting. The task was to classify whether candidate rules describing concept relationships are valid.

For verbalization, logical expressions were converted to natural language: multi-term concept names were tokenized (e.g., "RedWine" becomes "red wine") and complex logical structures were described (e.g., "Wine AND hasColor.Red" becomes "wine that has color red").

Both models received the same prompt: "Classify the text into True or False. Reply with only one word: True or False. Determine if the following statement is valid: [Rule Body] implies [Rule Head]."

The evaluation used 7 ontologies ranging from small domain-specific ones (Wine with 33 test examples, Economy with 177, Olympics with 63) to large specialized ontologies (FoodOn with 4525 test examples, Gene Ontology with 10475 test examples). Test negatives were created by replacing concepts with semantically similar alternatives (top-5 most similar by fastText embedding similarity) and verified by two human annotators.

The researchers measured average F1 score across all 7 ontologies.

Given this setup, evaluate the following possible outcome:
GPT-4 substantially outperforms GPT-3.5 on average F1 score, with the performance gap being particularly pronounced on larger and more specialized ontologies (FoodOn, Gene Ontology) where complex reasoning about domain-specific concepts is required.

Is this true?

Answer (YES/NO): YES